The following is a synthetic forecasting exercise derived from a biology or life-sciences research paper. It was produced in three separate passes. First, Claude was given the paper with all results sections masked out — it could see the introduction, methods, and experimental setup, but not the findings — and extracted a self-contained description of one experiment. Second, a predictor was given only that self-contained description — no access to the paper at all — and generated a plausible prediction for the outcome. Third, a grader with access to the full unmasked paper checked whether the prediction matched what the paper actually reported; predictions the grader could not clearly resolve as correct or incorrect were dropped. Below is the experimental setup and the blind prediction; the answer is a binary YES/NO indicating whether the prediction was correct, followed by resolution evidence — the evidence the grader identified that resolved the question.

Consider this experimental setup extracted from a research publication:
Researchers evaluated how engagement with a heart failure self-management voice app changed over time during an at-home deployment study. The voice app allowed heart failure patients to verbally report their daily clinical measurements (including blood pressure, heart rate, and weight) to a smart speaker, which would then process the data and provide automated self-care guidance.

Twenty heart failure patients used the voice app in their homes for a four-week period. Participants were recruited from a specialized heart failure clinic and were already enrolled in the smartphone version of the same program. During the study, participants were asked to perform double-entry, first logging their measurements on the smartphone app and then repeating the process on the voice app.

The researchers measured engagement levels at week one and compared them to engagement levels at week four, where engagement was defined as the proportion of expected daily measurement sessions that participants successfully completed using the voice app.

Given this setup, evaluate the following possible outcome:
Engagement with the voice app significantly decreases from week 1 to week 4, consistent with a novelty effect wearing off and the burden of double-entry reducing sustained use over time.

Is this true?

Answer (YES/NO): YES